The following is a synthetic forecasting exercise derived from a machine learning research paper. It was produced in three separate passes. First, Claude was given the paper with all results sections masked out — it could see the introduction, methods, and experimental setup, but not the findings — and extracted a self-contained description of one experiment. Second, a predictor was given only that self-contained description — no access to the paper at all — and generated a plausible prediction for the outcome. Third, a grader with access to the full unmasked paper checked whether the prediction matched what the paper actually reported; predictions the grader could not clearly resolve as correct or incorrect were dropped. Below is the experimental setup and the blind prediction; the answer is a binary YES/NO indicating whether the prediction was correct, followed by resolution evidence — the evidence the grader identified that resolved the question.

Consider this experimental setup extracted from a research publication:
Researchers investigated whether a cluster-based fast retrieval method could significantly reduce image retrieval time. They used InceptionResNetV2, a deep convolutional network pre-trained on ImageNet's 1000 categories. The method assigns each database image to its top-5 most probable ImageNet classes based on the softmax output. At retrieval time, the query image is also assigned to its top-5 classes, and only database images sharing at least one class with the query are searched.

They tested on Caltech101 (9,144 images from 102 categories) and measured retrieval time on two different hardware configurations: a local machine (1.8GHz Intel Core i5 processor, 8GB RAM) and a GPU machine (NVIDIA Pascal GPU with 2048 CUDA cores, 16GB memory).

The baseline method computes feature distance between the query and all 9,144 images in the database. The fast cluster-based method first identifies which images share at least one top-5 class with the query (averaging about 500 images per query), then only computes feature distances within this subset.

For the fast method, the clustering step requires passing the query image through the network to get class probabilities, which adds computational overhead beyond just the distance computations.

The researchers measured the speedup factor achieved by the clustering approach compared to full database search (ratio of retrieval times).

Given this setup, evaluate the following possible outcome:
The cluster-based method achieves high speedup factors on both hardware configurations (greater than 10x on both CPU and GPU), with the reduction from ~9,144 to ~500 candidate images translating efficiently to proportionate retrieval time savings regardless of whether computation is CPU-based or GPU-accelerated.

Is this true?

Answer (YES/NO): NO